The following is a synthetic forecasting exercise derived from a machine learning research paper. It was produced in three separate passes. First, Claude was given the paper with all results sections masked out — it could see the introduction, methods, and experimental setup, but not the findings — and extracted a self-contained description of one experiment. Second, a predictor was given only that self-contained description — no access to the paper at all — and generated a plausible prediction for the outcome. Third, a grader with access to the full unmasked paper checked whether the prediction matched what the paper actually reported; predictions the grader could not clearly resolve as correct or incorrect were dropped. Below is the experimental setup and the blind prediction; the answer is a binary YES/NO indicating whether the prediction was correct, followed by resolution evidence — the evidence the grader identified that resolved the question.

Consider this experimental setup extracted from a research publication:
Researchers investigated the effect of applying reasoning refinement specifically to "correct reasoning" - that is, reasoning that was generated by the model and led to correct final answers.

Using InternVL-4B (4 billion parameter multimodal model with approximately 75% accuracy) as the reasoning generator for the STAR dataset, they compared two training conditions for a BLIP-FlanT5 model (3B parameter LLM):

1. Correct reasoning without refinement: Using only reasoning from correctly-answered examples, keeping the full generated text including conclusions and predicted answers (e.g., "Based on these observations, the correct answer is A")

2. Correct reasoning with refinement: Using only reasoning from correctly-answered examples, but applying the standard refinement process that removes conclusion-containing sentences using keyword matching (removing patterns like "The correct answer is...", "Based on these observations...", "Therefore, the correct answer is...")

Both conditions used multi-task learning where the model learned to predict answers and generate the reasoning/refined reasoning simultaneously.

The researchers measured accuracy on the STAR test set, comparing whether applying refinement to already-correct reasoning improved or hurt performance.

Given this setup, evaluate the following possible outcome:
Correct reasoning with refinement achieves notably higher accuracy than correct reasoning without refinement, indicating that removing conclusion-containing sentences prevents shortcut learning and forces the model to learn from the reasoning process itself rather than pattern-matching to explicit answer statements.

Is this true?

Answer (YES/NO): YES